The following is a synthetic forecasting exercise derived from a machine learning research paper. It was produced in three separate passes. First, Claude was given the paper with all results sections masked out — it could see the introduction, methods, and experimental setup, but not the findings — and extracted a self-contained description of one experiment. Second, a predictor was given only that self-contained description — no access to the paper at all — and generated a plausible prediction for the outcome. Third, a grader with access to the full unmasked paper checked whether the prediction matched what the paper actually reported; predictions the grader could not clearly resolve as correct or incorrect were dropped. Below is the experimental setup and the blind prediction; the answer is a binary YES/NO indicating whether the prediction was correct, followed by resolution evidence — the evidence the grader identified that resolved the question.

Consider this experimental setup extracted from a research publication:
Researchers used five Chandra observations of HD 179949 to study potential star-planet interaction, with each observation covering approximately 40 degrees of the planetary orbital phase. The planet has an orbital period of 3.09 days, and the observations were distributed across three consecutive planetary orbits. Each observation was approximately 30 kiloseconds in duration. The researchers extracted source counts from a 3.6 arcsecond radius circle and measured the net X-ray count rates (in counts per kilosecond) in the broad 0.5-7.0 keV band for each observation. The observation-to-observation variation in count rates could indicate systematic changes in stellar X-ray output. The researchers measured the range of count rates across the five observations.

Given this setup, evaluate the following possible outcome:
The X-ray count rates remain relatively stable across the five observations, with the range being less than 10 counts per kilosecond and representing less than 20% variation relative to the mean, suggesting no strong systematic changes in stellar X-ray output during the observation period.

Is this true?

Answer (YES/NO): NO